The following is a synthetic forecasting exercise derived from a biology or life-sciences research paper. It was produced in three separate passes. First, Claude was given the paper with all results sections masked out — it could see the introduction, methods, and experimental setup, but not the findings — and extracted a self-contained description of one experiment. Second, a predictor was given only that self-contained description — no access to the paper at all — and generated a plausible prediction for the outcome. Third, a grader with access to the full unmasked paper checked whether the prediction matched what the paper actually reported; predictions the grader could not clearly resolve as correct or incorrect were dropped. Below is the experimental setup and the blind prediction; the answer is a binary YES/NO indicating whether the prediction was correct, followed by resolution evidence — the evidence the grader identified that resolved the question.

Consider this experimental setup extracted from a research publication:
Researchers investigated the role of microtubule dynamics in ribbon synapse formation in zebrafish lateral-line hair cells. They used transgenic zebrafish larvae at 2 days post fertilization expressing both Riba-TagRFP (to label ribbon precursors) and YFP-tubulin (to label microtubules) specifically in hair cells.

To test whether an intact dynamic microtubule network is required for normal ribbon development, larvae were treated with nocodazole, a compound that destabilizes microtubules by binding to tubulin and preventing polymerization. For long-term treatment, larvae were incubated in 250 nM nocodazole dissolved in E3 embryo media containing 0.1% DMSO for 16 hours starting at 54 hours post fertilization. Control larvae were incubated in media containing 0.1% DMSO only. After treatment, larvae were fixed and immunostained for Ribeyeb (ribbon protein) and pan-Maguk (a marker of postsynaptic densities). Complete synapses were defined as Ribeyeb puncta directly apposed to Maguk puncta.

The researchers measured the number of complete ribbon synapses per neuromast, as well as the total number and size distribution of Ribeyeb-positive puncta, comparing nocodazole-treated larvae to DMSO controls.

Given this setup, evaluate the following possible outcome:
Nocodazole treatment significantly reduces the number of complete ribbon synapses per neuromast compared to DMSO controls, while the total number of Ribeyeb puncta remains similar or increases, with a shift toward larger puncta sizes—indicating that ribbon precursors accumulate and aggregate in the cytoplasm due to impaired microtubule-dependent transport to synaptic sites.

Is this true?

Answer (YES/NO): NO